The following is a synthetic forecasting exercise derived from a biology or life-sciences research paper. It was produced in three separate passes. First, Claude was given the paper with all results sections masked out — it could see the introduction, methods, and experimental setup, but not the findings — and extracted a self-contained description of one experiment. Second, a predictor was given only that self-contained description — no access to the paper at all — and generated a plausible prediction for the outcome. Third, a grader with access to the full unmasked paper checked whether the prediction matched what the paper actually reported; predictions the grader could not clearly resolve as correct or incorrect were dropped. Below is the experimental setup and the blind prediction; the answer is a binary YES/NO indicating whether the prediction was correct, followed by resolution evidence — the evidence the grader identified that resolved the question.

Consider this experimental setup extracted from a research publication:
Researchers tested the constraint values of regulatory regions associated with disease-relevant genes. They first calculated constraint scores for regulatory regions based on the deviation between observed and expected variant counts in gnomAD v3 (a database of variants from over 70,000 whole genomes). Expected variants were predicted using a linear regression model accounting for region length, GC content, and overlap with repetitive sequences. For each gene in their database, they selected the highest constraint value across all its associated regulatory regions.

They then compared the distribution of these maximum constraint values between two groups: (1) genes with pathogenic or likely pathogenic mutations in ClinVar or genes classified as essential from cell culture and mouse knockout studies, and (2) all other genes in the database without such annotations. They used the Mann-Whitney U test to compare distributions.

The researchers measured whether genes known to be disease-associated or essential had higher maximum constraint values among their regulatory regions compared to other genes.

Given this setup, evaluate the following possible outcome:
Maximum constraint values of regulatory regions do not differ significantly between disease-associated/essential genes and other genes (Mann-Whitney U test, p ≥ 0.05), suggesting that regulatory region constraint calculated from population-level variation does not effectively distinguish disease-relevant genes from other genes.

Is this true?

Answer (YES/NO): NO